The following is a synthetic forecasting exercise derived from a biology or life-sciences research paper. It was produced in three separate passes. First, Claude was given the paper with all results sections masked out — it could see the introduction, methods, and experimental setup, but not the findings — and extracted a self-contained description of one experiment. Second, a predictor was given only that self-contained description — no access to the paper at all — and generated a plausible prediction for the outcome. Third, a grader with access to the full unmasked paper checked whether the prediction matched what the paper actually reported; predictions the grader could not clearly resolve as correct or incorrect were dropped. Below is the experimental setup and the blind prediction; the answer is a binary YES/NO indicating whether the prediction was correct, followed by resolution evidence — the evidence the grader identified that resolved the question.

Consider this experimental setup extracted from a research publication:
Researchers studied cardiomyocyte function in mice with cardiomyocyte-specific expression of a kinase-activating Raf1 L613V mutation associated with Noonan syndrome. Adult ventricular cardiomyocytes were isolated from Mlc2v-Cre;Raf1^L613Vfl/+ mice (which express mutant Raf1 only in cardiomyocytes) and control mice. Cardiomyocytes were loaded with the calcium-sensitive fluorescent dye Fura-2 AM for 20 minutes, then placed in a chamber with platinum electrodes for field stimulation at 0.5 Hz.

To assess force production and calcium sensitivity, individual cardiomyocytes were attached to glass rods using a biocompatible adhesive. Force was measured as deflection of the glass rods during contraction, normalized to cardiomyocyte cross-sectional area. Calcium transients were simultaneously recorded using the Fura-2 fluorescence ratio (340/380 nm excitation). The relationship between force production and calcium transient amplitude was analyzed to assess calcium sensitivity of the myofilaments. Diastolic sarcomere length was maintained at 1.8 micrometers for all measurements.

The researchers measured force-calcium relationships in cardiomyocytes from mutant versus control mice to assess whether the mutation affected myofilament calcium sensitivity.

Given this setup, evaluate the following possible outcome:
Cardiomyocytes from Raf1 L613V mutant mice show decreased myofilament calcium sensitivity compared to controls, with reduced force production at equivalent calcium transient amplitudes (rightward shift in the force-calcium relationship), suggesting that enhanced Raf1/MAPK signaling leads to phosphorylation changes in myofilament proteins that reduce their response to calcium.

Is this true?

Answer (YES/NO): NO